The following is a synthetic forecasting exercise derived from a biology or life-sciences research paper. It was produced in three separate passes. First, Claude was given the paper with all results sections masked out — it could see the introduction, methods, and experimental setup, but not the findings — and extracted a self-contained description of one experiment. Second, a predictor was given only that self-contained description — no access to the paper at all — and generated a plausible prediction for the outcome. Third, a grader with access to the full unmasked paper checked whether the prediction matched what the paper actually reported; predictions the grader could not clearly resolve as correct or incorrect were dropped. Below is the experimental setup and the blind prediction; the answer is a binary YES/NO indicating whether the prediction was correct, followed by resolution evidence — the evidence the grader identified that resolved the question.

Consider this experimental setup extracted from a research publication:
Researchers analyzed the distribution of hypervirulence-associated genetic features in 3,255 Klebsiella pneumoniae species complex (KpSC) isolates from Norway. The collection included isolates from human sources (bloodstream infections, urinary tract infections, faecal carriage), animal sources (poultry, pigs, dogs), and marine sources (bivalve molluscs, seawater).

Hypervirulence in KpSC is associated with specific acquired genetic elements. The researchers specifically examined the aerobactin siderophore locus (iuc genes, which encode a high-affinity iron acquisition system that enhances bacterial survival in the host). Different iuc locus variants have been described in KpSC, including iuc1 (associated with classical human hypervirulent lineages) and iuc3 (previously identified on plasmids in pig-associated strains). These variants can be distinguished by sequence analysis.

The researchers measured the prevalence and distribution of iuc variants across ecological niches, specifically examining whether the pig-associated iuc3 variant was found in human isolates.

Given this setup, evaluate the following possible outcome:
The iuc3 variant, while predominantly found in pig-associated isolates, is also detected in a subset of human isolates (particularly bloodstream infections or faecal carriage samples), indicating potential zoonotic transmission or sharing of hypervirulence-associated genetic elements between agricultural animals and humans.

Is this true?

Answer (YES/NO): YES